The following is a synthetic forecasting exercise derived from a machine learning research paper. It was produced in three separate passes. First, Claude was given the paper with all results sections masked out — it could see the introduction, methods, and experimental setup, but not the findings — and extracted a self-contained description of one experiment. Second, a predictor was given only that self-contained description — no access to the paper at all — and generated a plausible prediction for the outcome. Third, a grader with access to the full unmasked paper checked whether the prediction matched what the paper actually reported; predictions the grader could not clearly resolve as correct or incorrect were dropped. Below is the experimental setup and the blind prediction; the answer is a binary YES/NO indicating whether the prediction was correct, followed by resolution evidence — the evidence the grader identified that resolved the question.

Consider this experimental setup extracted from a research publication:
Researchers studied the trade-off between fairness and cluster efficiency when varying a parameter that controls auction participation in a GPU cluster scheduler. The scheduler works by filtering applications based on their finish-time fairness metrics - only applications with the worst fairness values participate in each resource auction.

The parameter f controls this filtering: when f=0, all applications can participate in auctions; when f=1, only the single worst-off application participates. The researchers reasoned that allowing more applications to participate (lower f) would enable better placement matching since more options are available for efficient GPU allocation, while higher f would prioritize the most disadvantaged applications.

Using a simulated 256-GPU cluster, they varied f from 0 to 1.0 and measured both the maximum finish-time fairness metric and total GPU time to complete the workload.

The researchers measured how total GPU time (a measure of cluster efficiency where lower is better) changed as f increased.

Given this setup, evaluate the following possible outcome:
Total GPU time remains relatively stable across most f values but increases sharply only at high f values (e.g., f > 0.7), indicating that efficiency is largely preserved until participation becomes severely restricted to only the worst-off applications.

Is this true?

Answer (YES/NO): NO